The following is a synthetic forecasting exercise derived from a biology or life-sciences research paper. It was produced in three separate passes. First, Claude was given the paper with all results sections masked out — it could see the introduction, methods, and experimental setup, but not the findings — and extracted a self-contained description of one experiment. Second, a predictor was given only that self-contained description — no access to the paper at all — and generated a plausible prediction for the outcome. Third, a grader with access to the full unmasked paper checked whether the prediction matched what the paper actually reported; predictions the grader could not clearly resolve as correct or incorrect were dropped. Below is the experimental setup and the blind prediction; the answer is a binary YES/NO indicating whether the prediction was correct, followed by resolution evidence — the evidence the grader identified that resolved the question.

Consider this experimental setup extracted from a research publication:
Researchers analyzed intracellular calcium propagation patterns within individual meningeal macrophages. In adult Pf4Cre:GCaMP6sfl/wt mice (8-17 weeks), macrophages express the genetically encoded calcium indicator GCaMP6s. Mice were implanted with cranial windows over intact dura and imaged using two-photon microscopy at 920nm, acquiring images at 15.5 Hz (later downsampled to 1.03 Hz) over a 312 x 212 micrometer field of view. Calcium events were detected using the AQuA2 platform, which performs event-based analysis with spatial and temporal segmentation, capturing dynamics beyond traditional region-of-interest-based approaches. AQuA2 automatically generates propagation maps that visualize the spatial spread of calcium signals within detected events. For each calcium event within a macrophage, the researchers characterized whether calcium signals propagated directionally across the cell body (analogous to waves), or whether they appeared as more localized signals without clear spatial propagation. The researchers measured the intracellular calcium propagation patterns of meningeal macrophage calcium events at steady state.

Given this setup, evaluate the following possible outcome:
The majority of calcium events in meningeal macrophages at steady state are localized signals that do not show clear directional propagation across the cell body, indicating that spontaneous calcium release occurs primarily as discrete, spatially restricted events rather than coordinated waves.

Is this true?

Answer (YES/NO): NO